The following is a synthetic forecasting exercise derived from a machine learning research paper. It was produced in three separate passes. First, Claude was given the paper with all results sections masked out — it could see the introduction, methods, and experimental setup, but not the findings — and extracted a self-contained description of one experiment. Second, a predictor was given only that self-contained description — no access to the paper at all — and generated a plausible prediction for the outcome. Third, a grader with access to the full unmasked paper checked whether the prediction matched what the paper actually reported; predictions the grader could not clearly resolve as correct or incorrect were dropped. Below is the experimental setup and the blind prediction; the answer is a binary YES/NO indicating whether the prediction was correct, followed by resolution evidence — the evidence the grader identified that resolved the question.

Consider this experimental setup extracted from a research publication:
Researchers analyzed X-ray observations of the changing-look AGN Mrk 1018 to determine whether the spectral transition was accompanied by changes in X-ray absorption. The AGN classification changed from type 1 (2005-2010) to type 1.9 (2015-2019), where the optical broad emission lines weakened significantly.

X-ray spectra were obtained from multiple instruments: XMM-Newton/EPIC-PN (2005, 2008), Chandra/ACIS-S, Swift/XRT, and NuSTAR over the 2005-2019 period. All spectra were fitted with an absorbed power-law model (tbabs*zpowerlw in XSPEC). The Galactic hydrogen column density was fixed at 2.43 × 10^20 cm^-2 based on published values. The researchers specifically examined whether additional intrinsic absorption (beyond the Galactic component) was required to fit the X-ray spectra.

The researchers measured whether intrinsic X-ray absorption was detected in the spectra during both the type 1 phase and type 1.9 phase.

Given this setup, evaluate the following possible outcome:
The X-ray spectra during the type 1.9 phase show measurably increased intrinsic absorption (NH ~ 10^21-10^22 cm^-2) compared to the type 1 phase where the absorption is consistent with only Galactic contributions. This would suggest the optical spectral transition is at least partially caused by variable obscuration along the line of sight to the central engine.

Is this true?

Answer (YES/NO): NO